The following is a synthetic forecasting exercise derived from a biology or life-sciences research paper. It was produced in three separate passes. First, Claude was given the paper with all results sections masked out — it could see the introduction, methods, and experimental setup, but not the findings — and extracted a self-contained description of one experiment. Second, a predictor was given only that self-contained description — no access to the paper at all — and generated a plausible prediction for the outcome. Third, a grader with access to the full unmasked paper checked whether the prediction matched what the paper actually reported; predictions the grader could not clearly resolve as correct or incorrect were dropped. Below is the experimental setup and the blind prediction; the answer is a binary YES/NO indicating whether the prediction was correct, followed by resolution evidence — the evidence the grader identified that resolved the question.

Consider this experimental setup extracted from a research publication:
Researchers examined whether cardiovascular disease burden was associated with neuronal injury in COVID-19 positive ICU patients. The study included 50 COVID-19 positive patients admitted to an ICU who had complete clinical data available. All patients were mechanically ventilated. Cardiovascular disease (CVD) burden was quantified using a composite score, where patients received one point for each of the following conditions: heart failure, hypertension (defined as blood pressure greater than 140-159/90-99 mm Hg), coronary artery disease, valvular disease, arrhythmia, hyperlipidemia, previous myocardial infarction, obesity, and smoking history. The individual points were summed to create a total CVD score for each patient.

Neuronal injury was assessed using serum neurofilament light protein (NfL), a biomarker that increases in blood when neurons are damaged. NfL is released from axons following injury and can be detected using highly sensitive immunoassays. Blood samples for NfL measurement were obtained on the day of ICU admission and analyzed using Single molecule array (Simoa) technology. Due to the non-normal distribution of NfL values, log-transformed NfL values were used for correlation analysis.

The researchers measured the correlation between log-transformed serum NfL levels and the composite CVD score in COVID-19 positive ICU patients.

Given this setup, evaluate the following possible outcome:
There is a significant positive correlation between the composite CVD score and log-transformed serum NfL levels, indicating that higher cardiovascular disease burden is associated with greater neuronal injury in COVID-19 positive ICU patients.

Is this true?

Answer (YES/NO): YES